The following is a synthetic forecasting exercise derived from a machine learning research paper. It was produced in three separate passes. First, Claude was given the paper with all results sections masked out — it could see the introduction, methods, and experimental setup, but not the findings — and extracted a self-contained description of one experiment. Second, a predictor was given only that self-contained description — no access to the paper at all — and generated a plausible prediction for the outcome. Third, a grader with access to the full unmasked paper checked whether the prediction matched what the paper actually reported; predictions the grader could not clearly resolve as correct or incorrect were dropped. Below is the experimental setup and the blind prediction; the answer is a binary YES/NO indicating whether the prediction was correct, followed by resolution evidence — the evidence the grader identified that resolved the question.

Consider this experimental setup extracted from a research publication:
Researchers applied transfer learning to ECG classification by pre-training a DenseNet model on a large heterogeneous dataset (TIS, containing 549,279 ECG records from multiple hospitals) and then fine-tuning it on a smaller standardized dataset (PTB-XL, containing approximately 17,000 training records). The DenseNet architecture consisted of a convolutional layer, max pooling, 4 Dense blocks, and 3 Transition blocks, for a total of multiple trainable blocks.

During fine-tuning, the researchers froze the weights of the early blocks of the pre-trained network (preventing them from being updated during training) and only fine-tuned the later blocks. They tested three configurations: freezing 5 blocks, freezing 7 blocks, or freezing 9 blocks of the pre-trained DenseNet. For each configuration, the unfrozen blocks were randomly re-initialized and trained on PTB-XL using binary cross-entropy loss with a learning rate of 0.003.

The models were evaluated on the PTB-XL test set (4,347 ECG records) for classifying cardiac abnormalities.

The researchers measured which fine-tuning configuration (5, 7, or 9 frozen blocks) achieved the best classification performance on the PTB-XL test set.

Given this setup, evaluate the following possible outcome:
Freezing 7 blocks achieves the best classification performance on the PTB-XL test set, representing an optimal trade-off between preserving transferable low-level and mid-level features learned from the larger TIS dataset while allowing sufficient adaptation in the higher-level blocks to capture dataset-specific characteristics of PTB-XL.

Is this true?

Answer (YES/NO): YES